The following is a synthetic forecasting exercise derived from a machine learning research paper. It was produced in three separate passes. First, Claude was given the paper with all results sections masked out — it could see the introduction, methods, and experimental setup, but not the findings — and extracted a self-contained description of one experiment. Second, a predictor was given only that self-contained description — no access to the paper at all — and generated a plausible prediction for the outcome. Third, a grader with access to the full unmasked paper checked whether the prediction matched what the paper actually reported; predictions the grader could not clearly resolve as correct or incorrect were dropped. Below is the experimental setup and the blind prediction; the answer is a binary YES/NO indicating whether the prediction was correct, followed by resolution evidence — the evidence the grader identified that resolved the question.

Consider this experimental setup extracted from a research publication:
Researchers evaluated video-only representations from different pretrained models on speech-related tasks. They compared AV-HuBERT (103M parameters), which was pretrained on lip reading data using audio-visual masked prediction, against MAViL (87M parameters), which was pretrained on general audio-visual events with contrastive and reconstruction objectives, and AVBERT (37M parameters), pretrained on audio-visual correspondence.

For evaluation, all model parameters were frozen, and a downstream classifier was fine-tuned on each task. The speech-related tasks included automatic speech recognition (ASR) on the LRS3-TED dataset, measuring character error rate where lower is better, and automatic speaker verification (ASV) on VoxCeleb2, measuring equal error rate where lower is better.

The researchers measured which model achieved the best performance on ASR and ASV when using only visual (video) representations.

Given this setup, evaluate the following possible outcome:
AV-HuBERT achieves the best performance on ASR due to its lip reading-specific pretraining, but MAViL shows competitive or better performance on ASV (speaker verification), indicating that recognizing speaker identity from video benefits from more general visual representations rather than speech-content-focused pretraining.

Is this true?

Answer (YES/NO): NO